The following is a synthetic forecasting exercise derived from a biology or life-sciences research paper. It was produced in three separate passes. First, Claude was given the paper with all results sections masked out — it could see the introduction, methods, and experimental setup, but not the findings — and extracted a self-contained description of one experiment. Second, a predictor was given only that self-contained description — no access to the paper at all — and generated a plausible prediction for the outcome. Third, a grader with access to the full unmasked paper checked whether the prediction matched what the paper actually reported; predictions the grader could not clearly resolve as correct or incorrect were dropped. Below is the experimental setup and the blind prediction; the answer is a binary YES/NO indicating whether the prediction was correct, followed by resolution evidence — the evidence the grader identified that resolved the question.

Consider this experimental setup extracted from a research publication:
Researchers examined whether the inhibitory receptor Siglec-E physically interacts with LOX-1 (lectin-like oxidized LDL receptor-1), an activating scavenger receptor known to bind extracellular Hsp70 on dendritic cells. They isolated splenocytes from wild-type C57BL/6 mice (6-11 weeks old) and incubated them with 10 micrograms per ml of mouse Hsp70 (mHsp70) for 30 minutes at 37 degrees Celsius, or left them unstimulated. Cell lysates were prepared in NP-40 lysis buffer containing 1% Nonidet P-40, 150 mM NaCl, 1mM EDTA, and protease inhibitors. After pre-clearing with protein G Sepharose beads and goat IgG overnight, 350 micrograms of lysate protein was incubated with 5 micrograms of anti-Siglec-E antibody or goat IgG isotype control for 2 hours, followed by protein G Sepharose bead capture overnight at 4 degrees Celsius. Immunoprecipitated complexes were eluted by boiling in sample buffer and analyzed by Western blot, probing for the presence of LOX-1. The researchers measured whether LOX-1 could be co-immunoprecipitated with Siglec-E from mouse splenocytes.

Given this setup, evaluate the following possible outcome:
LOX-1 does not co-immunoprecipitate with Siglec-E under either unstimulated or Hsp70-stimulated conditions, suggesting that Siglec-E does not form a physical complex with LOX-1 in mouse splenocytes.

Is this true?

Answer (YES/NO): NO